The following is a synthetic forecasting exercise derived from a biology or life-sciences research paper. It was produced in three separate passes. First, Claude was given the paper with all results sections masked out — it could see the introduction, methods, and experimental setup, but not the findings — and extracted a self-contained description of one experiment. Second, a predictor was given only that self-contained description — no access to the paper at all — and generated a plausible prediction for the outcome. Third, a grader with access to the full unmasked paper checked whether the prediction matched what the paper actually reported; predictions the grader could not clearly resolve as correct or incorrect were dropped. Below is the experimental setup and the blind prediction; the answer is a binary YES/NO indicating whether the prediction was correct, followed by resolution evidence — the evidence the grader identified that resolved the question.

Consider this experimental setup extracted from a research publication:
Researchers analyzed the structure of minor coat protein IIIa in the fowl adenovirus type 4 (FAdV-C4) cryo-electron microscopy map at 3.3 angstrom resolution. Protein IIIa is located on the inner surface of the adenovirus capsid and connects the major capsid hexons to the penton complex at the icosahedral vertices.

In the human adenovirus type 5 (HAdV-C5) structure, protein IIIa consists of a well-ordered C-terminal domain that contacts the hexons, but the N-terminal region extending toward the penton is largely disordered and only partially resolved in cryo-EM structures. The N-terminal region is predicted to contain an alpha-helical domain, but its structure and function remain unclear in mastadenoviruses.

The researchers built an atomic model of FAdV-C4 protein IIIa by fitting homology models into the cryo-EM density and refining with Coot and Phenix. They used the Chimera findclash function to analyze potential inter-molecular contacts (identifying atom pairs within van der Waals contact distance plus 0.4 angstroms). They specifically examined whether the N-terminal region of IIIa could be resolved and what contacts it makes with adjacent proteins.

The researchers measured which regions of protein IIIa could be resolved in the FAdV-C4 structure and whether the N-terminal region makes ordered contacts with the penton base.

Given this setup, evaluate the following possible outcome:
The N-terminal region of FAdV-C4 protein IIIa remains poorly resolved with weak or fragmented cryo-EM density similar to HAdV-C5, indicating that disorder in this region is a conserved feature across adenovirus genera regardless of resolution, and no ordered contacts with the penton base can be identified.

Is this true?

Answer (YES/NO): NO